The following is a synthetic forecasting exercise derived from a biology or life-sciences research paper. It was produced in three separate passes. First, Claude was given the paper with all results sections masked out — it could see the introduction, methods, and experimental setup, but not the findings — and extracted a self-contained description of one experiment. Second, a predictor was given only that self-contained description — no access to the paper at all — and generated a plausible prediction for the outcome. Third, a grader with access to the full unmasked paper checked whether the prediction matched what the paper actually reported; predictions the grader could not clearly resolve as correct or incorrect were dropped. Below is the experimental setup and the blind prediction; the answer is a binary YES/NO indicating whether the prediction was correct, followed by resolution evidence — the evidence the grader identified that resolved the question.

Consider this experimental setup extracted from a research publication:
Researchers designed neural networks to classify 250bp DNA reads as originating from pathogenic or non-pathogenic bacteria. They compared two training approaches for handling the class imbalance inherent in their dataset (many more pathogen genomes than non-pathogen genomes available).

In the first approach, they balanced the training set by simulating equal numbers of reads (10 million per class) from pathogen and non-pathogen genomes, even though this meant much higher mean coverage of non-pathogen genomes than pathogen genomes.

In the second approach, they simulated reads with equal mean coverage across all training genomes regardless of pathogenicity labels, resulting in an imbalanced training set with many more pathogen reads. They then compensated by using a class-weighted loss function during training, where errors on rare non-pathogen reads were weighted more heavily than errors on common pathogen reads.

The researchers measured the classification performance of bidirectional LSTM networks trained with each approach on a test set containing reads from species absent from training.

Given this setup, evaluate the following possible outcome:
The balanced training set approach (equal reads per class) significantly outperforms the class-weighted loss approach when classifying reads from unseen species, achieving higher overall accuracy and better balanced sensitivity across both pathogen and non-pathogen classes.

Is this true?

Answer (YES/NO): NO